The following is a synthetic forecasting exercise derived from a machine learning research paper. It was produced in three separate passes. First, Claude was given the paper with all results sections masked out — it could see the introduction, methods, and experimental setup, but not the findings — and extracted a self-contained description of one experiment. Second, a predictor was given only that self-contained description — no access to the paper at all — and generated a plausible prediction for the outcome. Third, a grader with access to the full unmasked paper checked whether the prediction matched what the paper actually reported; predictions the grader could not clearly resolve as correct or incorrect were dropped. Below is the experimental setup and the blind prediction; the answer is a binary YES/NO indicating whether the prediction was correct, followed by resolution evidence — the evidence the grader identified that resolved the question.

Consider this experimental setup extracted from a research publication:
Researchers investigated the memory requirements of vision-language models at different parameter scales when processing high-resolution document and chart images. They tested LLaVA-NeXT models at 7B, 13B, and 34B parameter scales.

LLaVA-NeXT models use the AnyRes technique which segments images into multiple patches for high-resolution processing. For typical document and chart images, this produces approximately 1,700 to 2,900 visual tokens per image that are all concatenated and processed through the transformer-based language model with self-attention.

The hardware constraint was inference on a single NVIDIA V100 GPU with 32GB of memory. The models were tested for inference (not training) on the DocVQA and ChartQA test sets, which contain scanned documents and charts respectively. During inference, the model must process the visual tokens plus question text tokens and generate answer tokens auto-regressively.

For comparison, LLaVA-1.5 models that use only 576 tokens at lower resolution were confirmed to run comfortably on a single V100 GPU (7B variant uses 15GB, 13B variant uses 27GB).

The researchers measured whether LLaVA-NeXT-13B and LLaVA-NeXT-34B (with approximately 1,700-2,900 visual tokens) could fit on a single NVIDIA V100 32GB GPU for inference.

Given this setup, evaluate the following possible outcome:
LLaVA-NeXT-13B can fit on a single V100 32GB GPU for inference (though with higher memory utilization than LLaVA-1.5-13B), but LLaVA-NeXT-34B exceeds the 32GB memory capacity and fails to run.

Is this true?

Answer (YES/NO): NO